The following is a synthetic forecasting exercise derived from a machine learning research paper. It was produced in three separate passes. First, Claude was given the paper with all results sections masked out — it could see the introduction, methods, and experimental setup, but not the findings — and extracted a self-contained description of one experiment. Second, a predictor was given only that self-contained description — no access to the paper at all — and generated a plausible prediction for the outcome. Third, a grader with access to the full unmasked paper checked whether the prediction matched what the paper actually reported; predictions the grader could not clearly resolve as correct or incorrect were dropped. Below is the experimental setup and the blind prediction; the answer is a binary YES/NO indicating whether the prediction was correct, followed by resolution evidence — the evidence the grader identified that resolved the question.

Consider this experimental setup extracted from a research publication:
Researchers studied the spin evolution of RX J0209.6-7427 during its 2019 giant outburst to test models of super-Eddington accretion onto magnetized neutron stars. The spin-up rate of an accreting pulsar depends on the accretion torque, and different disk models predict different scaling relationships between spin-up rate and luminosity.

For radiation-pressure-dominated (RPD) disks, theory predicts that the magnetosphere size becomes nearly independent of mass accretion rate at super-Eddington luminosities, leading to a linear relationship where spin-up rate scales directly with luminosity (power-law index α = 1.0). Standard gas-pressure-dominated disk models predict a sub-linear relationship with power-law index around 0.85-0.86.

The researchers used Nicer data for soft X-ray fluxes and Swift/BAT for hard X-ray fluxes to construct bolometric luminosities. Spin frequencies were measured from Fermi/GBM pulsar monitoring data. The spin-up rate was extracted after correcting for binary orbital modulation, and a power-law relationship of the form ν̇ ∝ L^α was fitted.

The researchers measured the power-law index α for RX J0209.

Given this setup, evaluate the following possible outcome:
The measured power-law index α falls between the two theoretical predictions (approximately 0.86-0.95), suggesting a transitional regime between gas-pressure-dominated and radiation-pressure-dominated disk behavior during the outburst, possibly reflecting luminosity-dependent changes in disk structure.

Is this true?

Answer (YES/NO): NO